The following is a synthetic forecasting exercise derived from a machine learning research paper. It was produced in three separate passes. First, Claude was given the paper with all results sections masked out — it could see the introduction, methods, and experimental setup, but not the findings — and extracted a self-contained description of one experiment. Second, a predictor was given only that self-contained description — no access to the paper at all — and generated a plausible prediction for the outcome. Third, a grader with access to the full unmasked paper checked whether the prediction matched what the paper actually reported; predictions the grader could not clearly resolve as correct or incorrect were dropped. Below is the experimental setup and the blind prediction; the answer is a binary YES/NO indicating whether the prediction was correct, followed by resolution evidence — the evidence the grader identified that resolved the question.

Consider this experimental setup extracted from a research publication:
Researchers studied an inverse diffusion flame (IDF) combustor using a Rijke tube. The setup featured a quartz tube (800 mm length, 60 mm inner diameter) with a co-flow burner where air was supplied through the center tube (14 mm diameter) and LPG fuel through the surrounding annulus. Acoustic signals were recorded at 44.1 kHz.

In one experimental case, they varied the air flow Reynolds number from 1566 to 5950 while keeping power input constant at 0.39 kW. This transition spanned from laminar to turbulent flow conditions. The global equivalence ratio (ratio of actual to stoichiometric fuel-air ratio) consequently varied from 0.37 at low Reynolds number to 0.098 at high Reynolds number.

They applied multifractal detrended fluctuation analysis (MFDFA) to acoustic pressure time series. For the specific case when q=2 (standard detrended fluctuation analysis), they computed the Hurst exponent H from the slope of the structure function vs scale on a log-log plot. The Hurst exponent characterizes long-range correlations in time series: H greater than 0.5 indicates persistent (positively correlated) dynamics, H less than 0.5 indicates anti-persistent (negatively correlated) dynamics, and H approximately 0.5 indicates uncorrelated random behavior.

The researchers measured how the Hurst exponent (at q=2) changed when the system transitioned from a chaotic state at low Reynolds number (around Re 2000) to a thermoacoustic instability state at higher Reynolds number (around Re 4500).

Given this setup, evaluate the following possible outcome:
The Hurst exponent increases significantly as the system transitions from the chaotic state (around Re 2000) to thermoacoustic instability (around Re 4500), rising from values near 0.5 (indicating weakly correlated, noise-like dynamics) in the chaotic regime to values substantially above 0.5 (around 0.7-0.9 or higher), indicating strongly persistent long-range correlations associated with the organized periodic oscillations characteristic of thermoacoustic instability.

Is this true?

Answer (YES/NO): NO